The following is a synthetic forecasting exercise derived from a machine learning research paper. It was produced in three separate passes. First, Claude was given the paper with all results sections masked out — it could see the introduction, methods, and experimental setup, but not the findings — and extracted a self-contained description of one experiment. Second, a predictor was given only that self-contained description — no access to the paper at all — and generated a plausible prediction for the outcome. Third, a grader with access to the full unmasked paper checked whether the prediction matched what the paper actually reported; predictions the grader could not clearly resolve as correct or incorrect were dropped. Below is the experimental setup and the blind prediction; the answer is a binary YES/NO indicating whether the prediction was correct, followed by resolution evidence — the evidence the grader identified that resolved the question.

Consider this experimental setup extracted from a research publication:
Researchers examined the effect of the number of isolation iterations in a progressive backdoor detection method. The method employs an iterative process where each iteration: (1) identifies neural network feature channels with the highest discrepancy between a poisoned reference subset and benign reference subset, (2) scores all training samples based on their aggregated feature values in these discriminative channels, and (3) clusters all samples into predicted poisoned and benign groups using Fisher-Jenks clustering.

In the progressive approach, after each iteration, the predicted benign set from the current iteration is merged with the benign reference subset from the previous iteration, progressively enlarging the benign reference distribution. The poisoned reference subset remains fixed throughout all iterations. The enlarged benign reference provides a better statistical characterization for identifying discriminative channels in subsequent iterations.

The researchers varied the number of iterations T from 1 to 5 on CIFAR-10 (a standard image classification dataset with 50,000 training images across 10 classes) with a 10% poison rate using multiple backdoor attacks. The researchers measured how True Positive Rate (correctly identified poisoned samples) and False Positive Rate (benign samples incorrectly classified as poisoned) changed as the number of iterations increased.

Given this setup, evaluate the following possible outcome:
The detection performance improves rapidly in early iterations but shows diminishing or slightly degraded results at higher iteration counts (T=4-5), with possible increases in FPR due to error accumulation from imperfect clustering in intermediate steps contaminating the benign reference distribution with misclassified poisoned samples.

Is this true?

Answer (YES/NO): NO